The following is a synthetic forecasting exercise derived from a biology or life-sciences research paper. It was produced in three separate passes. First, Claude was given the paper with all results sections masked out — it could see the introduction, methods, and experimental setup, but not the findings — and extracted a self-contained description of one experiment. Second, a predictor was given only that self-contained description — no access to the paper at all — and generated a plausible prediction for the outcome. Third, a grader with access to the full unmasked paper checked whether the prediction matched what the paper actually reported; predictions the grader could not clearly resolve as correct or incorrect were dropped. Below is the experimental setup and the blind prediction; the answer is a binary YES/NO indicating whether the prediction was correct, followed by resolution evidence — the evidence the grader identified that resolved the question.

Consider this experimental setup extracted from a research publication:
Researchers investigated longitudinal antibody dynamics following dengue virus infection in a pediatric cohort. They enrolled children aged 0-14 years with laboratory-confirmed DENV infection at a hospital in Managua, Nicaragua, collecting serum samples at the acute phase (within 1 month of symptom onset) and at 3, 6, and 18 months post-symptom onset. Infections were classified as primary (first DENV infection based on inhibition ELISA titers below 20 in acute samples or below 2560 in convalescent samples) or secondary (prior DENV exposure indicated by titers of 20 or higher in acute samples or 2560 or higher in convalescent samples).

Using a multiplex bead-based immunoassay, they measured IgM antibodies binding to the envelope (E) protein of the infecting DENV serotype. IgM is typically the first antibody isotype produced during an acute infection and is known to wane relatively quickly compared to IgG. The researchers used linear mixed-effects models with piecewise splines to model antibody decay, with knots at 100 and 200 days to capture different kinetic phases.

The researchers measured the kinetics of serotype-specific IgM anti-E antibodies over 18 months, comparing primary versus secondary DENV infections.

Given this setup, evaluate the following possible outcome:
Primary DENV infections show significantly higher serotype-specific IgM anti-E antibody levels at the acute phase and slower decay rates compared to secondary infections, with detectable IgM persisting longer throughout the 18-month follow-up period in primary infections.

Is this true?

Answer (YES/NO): NO